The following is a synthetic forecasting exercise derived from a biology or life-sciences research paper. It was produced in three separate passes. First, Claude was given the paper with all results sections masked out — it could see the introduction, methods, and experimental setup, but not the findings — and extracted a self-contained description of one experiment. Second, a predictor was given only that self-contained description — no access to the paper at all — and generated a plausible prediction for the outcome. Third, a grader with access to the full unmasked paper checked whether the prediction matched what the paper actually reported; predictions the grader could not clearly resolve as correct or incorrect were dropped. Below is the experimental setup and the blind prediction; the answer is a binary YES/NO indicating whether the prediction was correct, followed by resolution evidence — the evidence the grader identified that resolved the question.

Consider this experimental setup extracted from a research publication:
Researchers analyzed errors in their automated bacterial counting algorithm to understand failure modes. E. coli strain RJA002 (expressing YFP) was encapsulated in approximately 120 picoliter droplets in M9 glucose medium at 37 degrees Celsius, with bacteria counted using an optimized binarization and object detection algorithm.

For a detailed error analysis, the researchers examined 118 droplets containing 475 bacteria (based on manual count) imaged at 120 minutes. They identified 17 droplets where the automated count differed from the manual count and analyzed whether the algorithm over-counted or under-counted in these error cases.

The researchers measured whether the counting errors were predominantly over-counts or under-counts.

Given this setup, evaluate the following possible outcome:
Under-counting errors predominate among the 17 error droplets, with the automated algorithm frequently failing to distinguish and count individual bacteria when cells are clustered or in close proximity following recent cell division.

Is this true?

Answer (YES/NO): YES